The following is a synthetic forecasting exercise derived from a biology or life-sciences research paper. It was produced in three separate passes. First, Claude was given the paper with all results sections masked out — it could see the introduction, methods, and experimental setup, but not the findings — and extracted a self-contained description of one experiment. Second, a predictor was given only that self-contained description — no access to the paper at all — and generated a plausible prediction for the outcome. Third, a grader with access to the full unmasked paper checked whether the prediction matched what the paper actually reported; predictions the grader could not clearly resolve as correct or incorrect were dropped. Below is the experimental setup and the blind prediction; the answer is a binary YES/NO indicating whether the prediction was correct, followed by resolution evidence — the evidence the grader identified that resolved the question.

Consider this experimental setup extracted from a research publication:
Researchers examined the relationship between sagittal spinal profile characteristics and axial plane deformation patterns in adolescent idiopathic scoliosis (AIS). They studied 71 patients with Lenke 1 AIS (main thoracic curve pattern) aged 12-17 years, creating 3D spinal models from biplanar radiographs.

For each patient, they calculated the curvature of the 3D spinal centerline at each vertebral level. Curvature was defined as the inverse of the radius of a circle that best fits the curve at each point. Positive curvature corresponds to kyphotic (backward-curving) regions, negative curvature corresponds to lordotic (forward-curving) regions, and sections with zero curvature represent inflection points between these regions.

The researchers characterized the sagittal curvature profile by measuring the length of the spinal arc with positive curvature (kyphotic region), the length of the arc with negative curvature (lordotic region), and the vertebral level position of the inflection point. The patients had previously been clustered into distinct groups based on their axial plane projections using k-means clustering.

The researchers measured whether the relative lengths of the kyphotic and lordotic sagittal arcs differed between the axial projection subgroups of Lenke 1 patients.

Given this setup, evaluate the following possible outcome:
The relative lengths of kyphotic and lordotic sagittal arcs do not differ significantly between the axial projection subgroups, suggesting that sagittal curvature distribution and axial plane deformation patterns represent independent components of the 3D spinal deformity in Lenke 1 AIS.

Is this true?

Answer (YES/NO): NO